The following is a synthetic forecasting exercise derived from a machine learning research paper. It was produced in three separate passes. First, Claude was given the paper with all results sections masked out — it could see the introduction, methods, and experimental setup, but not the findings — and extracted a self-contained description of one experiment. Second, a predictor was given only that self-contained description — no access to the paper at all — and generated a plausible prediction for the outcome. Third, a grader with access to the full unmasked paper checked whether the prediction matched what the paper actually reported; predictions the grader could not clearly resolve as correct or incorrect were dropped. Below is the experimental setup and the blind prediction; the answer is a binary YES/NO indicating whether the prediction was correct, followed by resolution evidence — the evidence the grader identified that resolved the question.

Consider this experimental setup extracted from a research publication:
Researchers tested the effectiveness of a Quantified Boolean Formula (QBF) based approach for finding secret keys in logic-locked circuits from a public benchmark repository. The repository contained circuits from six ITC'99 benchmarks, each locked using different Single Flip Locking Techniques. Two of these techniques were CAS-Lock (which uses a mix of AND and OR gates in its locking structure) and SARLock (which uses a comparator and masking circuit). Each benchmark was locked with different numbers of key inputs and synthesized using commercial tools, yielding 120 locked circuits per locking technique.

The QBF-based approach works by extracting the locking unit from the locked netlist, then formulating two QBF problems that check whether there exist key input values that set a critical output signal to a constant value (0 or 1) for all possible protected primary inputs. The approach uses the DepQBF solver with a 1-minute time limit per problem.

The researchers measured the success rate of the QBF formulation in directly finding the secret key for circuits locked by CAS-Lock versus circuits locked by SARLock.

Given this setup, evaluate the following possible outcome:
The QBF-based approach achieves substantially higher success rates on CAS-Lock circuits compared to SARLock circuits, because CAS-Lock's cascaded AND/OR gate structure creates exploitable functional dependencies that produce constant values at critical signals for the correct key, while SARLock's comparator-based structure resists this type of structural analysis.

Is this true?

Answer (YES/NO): NO